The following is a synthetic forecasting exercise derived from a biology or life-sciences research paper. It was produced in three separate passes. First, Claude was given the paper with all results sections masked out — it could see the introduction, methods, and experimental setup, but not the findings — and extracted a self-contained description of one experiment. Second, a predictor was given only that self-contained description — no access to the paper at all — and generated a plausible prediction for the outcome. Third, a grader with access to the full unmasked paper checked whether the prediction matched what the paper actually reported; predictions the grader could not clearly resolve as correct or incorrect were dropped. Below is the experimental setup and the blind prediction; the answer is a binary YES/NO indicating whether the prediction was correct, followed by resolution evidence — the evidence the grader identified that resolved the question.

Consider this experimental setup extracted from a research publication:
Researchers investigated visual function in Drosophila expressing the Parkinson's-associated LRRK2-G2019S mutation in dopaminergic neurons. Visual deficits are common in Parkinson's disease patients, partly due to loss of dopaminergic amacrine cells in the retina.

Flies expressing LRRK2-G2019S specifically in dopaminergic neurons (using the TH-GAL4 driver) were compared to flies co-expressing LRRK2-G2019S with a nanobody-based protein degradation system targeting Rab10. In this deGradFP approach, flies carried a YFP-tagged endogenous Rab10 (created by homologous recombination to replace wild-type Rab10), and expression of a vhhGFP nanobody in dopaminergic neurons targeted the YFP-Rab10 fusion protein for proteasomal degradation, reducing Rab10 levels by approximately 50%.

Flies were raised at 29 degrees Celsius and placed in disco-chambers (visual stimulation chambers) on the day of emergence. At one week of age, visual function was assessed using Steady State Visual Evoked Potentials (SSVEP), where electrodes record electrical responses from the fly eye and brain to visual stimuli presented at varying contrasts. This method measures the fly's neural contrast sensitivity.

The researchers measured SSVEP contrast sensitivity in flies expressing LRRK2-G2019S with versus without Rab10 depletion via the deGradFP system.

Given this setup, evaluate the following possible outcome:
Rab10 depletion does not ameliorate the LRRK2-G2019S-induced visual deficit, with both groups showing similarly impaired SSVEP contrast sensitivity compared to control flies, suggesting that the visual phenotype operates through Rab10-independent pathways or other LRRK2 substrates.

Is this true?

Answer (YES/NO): NO